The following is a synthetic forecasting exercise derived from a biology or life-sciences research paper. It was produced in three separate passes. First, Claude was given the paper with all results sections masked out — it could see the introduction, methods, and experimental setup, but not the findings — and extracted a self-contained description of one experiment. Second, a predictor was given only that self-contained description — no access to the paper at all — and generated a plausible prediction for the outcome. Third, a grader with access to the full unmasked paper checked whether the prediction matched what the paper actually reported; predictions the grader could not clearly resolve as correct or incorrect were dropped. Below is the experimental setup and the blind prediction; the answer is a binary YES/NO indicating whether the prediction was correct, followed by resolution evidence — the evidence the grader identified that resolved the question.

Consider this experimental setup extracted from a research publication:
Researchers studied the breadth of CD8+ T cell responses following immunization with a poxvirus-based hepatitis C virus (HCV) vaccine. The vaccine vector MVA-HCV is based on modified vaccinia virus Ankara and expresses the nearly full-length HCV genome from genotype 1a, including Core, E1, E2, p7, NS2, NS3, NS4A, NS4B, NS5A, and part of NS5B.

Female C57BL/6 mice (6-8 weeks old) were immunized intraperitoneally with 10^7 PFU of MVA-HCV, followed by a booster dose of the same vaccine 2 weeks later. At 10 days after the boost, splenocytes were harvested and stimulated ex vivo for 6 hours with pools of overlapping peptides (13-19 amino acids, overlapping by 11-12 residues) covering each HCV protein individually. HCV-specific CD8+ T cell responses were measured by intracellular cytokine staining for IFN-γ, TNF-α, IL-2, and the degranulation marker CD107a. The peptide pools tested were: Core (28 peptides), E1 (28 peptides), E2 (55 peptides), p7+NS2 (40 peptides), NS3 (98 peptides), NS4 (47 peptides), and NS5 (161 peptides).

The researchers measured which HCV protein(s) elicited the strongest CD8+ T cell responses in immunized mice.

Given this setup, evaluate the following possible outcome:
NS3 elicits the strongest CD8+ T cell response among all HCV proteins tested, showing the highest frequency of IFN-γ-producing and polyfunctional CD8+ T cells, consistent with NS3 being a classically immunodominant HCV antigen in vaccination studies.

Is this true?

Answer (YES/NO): NO